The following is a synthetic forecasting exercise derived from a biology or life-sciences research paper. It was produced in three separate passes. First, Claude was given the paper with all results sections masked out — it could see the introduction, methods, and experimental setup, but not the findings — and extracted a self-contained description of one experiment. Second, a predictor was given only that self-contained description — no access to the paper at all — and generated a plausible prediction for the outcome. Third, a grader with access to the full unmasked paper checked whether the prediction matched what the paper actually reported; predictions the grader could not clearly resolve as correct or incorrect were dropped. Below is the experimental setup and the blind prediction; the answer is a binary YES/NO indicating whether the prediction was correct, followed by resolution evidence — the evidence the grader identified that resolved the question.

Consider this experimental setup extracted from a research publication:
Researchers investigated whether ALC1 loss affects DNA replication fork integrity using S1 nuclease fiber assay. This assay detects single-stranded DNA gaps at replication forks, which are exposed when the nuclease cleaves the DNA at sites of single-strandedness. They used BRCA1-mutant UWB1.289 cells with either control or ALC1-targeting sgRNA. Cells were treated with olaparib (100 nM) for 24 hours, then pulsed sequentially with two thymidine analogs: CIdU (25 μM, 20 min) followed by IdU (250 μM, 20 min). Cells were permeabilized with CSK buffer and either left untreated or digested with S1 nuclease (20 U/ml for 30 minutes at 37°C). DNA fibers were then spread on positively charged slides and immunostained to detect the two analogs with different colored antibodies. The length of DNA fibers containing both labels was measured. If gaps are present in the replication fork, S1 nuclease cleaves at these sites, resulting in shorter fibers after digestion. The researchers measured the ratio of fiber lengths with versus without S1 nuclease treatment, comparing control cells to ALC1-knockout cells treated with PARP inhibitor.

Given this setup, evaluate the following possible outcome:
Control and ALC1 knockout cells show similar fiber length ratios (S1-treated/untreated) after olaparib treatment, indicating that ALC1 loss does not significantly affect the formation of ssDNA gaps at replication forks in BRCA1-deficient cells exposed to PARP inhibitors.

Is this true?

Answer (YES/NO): NO